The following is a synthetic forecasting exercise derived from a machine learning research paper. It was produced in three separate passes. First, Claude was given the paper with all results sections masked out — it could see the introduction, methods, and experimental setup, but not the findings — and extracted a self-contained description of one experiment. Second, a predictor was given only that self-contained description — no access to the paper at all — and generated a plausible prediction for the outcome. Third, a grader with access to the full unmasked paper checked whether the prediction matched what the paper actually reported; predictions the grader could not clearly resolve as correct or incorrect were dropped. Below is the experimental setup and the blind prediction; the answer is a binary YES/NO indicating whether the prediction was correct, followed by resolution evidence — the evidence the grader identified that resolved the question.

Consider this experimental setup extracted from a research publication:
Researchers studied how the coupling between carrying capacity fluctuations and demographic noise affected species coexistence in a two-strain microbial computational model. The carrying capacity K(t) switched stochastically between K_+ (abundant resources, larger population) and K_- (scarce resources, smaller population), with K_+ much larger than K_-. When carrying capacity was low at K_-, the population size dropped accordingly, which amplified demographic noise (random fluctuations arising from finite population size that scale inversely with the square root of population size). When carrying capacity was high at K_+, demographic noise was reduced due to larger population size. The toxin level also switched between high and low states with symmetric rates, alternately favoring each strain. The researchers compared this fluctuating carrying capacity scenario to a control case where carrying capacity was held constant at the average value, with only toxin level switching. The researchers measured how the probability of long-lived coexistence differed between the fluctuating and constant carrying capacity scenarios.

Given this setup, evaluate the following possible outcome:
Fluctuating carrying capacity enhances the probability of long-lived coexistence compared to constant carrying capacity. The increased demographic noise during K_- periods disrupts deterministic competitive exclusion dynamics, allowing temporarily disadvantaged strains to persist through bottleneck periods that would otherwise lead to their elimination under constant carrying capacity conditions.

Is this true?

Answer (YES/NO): NO